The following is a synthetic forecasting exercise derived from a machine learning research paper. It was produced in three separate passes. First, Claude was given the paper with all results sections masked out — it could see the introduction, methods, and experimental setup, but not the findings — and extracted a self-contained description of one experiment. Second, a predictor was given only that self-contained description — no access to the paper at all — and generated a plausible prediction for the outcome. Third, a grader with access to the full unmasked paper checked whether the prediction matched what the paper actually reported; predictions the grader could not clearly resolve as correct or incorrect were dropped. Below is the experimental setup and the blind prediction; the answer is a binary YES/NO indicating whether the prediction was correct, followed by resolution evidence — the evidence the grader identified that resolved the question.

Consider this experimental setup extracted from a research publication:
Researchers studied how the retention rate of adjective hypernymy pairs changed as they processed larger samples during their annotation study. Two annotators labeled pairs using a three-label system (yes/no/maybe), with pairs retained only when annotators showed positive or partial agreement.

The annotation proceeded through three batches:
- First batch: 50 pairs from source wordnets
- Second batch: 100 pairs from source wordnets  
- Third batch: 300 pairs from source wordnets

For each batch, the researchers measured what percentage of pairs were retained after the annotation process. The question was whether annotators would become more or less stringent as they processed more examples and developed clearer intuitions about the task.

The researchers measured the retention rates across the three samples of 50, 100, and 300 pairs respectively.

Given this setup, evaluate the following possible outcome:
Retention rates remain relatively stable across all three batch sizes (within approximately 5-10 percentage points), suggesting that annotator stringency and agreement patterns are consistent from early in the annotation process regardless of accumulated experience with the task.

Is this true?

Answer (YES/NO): YES